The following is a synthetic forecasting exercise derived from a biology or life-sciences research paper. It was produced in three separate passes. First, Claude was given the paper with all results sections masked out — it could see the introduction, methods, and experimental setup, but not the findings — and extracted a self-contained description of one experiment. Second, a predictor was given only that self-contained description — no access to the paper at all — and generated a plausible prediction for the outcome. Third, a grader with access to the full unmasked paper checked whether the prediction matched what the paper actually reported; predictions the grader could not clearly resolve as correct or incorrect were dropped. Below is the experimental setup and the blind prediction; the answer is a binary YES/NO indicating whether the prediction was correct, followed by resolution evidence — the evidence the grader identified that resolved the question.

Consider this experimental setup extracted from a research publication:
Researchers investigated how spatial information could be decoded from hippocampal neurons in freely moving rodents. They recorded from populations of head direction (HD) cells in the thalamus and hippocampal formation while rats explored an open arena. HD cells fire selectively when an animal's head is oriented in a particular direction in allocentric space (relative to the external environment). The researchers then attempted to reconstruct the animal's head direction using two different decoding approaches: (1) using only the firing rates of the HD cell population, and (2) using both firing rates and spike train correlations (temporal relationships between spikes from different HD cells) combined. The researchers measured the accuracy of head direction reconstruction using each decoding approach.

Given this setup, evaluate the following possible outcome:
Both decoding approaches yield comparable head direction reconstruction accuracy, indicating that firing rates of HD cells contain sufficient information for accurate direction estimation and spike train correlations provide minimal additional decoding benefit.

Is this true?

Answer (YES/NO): YES